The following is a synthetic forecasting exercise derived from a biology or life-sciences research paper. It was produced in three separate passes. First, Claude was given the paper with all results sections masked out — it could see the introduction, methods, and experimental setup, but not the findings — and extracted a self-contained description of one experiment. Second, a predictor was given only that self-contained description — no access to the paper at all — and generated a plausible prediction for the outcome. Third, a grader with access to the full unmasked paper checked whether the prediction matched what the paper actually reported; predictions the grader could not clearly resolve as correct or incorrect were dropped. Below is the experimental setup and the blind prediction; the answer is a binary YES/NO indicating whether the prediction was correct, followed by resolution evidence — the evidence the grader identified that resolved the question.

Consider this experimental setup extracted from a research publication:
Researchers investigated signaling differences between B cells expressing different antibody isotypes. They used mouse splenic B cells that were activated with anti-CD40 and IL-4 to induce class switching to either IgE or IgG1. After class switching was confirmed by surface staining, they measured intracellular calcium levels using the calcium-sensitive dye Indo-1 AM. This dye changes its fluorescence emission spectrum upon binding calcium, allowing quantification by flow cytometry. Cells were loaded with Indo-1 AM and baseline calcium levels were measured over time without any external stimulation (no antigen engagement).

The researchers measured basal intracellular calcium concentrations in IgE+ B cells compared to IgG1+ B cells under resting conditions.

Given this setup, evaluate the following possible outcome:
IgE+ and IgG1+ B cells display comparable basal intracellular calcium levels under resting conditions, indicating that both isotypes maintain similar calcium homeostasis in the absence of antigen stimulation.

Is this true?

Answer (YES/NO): NO